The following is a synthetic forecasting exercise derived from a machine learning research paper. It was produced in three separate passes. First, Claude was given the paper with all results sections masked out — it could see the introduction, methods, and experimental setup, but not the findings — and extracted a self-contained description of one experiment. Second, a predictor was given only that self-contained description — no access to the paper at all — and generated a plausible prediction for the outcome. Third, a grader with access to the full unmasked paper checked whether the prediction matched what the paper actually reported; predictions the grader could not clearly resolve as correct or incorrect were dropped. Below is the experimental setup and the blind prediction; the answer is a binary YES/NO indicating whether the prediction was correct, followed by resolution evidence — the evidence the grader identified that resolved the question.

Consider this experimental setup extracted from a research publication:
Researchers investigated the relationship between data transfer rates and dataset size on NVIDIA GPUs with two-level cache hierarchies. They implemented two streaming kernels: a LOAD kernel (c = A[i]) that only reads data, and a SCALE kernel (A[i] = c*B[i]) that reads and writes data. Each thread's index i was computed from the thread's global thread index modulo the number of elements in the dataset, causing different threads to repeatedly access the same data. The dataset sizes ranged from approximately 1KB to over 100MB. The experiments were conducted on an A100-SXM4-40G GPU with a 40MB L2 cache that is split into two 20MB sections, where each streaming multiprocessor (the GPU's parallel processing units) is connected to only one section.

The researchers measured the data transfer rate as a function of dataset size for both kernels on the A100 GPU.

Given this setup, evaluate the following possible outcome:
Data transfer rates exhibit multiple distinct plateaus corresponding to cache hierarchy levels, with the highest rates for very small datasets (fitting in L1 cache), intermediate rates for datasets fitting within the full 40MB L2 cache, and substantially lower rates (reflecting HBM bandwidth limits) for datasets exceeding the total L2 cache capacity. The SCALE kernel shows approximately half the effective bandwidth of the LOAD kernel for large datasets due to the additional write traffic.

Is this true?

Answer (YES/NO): NO